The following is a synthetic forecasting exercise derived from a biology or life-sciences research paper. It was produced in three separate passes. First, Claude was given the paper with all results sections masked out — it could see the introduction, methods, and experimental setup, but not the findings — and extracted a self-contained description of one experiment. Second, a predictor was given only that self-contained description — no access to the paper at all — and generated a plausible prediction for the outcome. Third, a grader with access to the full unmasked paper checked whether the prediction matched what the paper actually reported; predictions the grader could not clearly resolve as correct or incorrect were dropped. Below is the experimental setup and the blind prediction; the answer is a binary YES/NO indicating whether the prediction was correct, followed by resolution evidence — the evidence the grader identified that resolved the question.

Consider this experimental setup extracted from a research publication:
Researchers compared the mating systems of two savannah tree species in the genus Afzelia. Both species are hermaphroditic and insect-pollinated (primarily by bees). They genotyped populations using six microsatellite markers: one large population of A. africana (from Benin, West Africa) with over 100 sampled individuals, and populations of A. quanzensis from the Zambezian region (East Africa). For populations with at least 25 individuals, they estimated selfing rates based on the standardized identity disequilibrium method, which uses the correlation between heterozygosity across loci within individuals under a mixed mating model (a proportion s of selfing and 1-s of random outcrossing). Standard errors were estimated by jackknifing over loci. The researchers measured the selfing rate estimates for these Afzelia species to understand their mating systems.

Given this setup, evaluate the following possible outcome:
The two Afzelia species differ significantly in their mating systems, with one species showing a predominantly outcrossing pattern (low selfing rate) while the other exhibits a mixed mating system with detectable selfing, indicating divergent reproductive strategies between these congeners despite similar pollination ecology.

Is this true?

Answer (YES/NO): NO